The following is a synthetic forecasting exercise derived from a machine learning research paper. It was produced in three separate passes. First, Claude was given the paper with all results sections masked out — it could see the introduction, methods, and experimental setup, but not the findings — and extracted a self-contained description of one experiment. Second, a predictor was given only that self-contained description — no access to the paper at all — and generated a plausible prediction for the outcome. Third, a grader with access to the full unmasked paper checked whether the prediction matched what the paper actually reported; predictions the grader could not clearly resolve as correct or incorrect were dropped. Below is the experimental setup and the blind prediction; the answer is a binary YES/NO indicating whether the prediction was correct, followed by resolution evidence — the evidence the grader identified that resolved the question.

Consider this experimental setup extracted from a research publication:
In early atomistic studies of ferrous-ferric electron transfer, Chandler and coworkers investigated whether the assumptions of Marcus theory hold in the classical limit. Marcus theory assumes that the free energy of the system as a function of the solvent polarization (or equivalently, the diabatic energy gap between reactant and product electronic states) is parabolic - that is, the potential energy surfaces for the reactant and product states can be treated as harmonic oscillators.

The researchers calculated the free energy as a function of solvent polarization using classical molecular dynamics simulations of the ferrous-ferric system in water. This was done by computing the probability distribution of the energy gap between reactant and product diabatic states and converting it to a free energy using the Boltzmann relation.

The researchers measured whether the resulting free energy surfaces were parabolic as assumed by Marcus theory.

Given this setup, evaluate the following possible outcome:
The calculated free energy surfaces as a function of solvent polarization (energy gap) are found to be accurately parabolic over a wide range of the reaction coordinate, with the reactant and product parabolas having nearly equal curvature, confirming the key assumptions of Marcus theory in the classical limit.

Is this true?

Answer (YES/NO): YES